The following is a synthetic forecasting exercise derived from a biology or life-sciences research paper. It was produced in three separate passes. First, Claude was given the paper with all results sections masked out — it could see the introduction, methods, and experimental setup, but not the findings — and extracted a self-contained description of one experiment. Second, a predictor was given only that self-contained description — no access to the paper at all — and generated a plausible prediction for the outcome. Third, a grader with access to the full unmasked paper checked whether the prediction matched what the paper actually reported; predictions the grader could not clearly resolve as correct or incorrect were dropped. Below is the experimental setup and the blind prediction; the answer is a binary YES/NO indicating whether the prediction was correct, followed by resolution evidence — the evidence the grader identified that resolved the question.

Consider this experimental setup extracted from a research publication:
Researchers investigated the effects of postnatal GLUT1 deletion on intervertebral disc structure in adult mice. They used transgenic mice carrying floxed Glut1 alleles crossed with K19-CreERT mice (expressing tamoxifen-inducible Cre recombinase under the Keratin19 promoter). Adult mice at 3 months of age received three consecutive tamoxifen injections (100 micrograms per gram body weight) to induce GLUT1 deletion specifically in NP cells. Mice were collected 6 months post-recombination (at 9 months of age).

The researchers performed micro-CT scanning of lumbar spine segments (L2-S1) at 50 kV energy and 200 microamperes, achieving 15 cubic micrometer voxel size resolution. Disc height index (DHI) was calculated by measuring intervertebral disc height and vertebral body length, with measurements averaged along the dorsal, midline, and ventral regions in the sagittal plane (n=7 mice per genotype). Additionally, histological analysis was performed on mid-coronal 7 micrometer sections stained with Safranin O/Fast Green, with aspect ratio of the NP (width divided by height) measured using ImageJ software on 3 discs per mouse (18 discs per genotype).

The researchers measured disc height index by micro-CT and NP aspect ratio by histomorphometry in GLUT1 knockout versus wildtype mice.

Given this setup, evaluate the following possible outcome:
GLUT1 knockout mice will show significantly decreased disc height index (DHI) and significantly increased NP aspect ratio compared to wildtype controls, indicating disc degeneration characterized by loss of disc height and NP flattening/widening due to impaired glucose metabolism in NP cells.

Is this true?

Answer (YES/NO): NO